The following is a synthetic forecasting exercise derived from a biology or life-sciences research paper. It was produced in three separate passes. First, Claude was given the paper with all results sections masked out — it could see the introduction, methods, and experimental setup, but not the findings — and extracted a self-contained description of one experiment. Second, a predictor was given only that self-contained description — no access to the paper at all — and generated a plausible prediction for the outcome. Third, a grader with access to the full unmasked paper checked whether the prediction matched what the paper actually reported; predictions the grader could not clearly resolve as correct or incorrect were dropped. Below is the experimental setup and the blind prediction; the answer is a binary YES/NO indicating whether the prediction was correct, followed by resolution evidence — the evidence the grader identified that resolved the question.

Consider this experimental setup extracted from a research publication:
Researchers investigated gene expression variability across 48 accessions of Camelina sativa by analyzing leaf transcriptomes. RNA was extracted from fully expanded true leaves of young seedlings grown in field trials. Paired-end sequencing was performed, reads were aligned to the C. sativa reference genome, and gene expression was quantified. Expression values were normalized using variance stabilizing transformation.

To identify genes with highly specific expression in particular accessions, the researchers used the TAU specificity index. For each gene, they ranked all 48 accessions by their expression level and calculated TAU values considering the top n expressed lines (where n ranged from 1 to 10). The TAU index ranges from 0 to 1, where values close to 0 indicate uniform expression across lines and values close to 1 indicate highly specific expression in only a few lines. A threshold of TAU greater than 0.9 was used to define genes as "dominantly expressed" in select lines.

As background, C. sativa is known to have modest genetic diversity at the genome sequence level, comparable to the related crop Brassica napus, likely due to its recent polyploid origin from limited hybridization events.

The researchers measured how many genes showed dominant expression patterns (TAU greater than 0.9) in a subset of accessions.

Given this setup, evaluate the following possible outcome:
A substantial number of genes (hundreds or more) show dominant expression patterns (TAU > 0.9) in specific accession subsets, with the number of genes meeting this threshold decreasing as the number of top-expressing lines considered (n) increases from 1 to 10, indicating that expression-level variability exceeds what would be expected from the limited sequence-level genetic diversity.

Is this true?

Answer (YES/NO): NO